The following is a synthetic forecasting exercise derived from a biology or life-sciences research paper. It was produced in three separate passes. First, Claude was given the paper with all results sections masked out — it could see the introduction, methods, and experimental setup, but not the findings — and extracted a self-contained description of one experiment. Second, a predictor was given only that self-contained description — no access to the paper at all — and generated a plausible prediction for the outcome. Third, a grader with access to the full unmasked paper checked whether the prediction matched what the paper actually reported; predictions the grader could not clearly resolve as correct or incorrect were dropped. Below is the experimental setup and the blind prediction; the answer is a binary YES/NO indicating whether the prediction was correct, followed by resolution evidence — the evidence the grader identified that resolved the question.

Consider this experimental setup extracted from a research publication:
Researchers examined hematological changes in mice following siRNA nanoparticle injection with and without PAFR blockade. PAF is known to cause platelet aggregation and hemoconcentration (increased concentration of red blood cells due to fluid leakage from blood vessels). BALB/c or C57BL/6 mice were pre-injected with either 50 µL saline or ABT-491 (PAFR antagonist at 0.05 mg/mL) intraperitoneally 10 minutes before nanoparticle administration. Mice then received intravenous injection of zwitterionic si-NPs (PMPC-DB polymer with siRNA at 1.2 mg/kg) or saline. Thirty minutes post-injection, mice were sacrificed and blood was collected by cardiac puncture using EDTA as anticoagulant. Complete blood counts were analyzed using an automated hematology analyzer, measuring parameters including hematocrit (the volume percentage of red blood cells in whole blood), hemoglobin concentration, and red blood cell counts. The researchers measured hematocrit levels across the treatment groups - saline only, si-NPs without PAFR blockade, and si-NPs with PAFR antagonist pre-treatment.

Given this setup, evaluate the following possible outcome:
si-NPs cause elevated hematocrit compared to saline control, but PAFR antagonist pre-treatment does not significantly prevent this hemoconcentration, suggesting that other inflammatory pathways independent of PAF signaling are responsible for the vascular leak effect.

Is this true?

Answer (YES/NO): NO